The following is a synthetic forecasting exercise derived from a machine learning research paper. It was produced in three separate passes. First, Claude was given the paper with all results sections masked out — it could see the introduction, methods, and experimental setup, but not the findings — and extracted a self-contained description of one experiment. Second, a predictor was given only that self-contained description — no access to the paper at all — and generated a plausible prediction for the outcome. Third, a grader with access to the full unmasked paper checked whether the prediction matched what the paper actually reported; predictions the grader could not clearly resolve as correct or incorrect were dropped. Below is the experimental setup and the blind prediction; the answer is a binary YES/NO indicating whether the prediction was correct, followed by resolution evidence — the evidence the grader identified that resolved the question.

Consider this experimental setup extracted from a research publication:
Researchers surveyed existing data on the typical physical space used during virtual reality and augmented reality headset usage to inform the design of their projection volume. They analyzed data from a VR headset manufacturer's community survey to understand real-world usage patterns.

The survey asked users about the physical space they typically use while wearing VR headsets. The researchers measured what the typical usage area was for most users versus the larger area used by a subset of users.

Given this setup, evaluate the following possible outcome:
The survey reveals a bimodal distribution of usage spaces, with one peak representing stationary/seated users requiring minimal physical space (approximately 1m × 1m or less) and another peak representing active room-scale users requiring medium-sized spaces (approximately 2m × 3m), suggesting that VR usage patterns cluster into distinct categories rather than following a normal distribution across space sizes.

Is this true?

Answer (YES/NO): NO